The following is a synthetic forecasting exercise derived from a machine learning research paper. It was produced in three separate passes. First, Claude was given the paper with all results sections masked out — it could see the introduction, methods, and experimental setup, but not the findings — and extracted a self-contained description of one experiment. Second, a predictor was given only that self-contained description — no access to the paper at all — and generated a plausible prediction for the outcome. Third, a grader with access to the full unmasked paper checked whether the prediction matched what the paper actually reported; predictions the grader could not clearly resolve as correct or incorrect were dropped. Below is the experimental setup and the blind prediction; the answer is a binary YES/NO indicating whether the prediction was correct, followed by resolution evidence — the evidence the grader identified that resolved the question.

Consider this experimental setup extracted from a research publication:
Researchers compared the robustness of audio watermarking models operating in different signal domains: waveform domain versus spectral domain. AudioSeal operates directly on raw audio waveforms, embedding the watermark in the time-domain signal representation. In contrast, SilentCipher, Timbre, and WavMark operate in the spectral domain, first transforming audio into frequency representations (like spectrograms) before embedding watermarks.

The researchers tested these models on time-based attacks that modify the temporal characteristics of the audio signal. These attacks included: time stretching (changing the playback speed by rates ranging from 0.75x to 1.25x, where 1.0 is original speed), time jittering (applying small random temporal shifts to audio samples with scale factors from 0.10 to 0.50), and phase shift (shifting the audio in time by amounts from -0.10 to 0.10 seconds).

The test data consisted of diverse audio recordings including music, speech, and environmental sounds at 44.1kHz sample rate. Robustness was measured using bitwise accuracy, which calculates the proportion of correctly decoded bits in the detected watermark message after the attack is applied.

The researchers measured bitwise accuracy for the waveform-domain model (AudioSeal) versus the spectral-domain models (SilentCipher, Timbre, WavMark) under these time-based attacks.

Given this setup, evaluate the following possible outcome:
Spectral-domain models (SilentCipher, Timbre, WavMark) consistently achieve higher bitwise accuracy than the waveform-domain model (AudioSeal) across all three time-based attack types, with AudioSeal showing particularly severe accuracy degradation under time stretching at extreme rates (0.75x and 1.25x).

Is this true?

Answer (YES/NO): NO